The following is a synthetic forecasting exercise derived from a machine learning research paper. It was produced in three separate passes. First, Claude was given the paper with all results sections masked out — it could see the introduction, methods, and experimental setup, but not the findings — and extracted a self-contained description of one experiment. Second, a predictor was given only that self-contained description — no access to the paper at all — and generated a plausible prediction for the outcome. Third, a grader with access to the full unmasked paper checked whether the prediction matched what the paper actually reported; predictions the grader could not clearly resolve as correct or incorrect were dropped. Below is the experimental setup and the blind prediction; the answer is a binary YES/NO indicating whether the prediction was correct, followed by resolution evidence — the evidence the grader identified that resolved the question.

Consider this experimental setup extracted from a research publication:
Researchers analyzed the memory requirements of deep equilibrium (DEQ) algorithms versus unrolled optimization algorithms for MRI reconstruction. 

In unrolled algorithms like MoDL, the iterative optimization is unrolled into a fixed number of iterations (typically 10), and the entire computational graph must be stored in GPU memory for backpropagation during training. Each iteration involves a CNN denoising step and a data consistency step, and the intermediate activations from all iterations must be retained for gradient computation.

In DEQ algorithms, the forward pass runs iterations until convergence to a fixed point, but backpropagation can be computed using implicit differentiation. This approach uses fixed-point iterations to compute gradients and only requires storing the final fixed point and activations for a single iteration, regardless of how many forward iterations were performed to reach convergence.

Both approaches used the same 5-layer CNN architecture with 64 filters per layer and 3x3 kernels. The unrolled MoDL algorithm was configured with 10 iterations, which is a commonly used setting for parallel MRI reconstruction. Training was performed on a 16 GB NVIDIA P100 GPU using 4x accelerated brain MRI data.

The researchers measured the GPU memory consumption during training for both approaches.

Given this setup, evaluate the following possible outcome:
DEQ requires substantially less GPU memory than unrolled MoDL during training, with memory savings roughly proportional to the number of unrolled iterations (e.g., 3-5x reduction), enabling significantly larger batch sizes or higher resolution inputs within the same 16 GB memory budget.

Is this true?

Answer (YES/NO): NO